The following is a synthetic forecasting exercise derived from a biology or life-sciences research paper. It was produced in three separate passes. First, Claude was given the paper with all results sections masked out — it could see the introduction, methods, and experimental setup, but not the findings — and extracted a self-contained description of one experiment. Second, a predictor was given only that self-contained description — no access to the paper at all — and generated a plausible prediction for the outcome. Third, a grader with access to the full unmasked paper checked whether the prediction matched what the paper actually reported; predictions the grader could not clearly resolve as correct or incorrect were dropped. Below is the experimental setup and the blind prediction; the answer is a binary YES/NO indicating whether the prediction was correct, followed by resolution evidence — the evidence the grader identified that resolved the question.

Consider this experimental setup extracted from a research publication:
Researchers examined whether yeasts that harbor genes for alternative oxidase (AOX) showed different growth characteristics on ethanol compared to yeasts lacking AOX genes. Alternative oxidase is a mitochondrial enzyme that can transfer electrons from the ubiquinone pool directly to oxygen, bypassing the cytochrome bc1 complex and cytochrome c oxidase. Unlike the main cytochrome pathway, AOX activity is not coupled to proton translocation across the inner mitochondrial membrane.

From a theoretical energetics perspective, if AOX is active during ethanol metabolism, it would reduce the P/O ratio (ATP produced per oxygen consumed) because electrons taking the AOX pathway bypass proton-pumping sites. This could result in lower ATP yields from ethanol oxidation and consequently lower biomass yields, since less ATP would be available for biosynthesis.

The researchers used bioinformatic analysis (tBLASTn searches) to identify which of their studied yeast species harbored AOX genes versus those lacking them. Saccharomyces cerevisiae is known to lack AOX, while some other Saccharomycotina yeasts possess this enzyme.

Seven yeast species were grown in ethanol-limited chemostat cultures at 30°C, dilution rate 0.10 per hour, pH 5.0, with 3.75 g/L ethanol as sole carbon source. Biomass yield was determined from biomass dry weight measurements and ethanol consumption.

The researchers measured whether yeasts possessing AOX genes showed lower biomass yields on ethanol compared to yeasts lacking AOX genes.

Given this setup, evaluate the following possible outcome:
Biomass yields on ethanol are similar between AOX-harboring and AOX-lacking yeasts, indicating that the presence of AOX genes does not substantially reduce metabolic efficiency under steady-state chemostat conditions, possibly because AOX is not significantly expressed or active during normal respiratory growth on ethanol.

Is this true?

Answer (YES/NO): YES